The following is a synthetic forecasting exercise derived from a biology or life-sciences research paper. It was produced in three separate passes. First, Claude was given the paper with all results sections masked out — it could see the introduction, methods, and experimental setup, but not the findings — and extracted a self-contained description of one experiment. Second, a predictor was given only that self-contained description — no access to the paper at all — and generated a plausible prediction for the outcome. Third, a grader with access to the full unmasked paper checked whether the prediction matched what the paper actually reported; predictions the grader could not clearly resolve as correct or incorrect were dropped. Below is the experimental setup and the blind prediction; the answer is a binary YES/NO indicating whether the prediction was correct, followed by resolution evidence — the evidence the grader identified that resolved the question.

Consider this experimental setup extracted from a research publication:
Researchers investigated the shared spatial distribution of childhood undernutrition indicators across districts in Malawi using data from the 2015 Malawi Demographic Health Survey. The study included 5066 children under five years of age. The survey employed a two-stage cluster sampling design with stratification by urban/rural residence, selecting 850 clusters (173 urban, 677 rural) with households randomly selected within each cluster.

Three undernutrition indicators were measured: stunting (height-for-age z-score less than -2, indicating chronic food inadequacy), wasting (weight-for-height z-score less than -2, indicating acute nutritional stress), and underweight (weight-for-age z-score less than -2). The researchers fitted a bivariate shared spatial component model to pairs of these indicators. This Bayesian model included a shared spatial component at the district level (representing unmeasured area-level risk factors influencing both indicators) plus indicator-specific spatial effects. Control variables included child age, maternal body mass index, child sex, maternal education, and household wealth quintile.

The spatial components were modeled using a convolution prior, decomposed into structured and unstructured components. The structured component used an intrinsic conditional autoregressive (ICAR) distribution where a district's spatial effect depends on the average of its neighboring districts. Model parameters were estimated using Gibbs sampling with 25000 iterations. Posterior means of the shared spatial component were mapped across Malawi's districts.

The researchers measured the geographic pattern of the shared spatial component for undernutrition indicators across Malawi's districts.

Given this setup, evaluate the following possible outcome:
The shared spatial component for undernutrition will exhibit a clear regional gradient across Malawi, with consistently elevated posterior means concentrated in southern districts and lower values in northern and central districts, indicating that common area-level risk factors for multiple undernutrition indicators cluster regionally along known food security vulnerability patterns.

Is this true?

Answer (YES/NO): NO